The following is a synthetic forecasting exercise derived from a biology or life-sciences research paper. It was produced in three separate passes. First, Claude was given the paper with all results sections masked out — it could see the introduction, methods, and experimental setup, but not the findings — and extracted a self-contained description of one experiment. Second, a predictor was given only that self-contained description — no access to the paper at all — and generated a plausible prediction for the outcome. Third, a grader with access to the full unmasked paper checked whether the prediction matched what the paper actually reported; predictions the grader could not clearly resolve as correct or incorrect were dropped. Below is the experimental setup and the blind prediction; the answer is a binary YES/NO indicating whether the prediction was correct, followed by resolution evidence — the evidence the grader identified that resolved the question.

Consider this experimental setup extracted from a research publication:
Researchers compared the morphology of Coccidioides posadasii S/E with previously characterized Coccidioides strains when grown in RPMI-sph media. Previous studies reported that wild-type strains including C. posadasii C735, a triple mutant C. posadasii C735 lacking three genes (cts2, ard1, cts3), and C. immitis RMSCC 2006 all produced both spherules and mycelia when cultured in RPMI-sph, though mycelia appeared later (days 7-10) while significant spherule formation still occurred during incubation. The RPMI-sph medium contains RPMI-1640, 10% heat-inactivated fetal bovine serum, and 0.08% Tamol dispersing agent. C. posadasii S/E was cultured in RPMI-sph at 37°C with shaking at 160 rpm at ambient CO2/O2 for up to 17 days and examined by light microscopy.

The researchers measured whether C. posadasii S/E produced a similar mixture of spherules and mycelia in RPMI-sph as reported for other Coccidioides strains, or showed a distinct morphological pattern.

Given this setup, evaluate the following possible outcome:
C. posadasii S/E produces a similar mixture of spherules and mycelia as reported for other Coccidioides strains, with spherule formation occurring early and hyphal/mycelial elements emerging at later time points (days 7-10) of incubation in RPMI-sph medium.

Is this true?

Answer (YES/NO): NO